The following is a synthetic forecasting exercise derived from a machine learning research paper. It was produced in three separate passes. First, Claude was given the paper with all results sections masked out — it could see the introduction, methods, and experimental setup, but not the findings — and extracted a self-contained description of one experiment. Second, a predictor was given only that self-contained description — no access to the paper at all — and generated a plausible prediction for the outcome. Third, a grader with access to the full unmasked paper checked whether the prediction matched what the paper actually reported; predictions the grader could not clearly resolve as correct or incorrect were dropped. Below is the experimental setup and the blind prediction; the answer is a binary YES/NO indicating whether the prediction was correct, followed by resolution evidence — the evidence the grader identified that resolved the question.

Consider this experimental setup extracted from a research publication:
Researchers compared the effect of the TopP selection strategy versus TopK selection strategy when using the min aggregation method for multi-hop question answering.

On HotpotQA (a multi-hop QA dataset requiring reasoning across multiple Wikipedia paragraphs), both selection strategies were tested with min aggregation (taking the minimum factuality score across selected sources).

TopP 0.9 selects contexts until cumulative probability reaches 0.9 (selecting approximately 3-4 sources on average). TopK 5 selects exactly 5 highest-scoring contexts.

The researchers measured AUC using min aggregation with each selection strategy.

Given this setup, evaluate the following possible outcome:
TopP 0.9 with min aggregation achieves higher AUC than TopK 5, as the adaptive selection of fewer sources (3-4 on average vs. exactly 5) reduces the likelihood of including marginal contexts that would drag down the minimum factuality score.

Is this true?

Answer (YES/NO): NO